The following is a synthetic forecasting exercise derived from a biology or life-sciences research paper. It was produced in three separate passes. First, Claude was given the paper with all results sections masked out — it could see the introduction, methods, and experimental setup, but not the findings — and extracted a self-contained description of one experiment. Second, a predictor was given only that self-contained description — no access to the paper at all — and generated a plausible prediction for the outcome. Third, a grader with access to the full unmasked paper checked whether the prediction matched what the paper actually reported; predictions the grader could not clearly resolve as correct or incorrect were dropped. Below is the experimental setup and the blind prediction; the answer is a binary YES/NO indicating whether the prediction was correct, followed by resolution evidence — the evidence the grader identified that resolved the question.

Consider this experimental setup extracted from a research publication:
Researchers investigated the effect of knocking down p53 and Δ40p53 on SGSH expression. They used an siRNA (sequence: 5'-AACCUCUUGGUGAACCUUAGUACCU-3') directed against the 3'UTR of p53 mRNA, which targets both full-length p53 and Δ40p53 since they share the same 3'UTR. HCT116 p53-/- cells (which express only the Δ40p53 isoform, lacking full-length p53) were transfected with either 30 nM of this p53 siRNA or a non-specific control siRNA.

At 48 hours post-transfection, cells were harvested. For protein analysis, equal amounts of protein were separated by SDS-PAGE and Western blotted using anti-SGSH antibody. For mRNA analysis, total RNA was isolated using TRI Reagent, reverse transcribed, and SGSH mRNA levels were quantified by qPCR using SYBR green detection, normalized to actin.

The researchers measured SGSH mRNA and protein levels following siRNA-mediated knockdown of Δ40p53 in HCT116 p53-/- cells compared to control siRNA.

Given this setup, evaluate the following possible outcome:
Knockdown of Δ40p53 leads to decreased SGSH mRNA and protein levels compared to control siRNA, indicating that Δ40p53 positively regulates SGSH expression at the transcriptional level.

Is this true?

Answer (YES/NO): NO